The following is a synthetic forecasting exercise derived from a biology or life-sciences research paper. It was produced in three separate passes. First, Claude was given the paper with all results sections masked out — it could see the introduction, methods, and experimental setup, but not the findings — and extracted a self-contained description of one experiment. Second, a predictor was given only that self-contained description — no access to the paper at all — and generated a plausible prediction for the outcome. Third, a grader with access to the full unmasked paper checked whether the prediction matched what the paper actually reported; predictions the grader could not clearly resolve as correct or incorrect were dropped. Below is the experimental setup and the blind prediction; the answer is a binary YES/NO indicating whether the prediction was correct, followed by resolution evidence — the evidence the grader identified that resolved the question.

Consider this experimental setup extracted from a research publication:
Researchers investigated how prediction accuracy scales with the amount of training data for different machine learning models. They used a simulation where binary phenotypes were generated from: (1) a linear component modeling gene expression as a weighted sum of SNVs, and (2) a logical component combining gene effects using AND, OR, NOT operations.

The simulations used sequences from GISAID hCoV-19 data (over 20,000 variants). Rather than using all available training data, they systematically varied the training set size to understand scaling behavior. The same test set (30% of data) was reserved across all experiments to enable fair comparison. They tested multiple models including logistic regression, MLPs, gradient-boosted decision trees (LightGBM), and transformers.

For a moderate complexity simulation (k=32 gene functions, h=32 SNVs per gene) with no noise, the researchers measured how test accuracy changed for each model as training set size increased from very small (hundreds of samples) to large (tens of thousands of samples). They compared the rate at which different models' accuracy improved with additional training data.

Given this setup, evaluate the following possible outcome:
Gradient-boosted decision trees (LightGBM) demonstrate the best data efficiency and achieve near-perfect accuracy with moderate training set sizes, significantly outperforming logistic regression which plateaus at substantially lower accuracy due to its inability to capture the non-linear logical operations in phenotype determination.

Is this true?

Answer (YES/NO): NO